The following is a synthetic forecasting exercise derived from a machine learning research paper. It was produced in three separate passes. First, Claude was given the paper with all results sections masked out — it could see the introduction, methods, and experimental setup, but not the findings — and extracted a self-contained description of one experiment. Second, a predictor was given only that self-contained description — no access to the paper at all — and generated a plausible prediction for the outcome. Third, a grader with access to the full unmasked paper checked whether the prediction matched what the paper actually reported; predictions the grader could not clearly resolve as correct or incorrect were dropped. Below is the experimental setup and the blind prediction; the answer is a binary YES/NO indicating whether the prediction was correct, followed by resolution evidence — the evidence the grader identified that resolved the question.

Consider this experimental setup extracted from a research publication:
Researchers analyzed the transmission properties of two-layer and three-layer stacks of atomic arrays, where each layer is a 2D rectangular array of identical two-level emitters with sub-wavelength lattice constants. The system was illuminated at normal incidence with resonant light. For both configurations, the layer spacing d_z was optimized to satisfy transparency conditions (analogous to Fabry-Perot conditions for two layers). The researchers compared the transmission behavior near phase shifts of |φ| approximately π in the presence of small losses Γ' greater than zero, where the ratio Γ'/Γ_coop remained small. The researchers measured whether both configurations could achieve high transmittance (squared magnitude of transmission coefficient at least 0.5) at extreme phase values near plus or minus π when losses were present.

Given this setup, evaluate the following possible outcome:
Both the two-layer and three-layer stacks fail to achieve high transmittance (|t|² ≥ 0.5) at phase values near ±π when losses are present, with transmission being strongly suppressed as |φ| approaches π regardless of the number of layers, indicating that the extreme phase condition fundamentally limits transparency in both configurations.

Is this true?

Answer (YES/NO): NO